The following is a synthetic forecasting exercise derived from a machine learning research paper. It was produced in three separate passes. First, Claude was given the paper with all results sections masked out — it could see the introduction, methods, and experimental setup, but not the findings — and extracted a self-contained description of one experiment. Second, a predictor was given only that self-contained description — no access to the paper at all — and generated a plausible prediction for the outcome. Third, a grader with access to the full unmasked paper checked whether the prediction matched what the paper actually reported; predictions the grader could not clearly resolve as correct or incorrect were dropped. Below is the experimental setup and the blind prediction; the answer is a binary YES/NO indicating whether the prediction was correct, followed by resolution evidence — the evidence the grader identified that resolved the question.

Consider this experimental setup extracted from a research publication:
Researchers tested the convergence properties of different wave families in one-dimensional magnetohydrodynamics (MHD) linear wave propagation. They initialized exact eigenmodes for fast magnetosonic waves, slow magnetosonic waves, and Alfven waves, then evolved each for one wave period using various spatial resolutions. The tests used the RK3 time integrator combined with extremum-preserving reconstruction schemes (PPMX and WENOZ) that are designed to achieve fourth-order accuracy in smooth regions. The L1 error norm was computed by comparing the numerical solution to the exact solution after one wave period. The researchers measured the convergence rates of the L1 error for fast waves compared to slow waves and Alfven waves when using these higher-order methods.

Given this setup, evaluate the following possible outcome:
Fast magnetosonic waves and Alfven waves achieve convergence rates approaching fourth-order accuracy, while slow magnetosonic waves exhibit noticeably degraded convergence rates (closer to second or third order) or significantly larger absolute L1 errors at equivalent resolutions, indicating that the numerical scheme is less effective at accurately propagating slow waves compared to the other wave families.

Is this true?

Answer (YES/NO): NO